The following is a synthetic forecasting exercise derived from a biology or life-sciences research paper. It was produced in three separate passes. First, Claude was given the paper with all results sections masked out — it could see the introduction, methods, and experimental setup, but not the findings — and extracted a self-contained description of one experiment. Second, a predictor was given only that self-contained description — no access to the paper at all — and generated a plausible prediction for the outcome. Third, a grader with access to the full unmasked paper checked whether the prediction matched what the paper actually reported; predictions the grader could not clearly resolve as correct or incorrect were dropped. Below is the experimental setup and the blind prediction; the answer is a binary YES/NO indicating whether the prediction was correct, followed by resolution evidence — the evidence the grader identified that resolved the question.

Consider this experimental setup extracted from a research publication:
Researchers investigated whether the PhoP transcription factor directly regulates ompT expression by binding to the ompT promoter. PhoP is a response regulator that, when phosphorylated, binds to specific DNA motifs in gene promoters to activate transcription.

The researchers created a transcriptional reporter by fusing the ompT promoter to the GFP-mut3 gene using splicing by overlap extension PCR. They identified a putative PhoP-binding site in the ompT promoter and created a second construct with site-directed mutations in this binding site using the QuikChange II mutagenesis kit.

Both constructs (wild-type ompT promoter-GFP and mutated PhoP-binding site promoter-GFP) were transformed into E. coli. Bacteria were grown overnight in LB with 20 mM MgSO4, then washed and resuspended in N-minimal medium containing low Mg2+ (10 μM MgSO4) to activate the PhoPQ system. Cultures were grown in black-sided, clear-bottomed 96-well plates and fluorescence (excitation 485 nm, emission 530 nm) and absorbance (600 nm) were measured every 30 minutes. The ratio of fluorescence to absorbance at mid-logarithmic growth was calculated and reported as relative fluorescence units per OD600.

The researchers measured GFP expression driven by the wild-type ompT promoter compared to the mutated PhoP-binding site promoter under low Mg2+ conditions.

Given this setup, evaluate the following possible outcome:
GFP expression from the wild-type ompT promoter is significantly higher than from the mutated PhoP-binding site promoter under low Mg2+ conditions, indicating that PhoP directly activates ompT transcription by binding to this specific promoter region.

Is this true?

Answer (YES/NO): YES